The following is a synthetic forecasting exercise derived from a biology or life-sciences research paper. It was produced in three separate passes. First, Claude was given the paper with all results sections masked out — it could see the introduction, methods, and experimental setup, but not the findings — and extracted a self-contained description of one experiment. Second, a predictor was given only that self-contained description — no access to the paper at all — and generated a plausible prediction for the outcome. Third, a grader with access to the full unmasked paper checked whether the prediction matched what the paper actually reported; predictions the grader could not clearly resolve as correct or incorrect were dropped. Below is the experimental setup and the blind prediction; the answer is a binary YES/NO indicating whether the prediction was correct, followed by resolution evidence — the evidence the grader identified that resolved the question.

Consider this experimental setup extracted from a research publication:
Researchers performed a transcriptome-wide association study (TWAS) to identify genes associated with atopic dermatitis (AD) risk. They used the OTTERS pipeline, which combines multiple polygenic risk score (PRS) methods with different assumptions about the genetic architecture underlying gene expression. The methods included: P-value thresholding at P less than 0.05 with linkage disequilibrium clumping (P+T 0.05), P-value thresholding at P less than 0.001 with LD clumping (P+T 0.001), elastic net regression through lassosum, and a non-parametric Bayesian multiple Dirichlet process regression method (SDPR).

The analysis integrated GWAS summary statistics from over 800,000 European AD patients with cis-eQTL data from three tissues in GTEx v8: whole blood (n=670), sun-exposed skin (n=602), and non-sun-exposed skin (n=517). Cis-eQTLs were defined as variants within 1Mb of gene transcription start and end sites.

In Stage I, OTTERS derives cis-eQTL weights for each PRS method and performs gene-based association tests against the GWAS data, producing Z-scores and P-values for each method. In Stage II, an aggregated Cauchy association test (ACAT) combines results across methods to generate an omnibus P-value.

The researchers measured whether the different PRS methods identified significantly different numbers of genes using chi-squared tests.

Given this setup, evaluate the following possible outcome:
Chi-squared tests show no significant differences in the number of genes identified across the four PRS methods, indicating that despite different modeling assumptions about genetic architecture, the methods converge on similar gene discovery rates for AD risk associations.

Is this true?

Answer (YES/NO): NO